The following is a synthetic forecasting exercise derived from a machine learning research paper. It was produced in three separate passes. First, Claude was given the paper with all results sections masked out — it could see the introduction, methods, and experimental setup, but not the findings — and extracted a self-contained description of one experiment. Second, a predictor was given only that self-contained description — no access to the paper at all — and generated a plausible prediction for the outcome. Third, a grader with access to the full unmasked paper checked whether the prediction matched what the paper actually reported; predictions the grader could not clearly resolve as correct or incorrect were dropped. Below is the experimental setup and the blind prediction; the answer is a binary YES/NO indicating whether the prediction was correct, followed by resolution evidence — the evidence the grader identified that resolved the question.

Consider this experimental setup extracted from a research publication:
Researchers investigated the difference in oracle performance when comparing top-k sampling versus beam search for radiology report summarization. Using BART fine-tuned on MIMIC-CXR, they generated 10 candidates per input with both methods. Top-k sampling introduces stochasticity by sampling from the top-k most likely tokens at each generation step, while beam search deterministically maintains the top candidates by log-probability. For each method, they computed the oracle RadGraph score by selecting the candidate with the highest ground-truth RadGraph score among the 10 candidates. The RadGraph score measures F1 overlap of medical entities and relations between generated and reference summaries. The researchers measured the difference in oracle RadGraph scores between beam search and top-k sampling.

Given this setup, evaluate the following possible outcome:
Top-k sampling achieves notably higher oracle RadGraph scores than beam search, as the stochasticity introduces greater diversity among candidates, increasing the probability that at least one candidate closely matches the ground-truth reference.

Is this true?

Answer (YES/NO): NO